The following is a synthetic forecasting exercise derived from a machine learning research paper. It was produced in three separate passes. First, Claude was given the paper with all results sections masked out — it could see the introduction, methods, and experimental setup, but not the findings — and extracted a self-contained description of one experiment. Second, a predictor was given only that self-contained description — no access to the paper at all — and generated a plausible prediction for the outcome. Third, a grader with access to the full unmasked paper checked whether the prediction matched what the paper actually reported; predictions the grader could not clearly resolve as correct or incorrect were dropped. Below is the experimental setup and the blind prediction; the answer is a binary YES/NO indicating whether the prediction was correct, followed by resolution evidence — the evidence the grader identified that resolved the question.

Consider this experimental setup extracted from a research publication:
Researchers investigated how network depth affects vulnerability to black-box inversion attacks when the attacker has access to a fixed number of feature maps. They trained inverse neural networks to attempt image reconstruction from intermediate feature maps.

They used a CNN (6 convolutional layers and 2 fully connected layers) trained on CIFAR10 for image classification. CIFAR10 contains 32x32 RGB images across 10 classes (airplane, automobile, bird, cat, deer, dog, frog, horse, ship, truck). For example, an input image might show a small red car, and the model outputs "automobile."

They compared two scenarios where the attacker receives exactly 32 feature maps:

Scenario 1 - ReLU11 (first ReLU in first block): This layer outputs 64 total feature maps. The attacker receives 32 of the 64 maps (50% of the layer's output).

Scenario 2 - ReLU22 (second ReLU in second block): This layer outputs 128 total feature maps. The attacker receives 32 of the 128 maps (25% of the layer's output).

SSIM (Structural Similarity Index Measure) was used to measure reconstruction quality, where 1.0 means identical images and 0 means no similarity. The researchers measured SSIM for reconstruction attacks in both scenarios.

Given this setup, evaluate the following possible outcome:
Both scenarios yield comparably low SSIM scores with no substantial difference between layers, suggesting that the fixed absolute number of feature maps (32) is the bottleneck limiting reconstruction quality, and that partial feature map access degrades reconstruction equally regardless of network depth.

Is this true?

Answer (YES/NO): NO